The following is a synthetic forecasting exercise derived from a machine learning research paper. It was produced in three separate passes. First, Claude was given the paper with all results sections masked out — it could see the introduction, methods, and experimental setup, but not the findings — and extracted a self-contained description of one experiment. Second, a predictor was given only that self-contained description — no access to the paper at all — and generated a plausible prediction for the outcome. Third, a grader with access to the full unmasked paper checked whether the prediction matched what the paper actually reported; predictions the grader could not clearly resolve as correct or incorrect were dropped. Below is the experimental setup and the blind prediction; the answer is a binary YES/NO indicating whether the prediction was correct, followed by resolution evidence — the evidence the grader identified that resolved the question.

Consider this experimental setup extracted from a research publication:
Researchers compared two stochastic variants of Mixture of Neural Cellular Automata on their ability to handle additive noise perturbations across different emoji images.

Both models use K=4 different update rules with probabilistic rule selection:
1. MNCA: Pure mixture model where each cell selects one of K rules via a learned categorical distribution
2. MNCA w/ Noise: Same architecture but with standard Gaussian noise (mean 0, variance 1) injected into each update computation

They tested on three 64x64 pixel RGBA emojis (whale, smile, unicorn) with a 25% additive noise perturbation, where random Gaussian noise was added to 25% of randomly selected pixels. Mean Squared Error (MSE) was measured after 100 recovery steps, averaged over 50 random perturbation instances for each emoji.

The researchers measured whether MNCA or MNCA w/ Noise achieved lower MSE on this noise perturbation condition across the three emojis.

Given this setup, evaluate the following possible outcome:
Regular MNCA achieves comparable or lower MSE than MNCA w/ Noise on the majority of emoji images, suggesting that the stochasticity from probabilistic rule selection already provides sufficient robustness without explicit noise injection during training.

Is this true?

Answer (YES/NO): YES